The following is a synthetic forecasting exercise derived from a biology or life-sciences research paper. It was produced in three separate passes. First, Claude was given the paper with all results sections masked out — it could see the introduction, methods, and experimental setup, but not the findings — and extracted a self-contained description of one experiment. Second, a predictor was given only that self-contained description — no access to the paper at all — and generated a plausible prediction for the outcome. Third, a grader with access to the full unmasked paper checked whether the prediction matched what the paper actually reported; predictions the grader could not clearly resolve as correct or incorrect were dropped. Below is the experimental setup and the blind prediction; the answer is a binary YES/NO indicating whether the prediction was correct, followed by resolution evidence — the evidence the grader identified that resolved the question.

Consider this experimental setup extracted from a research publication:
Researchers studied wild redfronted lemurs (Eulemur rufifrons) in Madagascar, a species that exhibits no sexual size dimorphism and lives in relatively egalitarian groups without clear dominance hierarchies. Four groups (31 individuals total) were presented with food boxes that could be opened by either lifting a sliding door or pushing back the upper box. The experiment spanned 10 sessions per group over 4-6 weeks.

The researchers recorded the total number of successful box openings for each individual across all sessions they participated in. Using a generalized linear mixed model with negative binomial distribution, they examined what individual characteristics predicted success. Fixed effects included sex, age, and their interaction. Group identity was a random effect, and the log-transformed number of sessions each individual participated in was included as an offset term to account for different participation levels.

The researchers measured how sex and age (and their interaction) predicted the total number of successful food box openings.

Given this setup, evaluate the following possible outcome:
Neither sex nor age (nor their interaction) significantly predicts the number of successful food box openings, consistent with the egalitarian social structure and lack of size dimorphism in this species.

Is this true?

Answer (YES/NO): NO